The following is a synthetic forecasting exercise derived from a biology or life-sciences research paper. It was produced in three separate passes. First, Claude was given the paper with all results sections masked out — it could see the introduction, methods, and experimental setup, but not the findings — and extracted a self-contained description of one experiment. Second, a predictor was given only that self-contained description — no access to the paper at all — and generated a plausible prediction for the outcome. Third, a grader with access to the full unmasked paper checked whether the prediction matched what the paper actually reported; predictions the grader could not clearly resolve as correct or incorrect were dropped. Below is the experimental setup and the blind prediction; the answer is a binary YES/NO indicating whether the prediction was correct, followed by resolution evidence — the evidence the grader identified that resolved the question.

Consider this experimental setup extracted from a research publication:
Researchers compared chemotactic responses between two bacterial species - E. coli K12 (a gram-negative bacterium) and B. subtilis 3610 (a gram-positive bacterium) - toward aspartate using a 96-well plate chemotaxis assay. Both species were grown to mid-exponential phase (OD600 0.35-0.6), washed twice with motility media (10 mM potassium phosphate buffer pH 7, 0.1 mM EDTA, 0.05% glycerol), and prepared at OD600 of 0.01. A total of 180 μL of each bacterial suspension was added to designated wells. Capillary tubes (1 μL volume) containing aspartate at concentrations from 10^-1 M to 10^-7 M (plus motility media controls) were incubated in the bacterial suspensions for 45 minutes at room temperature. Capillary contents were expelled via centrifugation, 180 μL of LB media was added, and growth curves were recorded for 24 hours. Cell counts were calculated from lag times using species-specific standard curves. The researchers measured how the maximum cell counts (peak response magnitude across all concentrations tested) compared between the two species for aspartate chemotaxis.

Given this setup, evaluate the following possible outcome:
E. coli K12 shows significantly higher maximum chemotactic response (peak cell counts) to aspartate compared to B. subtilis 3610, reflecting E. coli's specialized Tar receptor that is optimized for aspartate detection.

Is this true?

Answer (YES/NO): YES